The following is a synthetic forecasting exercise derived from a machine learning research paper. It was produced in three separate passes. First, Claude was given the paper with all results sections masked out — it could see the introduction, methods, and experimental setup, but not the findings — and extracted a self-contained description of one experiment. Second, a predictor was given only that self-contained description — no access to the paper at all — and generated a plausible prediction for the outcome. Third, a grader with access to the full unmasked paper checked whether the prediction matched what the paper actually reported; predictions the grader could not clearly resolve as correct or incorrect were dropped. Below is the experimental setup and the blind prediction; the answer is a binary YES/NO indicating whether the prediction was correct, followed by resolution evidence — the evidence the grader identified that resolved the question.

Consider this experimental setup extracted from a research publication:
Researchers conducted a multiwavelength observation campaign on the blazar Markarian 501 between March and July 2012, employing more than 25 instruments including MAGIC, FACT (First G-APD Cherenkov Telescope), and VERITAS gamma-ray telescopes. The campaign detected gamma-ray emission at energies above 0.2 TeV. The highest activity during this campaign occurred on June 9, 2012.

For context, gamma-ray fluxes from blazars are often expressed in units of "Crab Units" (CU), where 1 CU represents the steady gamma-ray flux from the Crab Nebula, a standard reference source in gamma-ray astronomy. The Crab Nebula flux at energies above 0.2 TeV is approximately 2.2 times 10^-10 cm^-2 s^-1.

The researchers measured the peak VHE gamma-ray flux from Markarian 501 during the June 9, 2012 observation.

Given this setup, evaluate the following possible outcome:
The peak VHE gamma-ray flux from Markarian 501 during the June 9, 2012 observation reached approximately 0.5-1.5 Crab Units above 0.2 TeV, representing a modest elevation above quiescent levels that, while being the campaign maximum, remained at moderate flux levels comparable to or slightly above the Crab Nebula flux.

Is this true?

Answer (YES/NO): NO